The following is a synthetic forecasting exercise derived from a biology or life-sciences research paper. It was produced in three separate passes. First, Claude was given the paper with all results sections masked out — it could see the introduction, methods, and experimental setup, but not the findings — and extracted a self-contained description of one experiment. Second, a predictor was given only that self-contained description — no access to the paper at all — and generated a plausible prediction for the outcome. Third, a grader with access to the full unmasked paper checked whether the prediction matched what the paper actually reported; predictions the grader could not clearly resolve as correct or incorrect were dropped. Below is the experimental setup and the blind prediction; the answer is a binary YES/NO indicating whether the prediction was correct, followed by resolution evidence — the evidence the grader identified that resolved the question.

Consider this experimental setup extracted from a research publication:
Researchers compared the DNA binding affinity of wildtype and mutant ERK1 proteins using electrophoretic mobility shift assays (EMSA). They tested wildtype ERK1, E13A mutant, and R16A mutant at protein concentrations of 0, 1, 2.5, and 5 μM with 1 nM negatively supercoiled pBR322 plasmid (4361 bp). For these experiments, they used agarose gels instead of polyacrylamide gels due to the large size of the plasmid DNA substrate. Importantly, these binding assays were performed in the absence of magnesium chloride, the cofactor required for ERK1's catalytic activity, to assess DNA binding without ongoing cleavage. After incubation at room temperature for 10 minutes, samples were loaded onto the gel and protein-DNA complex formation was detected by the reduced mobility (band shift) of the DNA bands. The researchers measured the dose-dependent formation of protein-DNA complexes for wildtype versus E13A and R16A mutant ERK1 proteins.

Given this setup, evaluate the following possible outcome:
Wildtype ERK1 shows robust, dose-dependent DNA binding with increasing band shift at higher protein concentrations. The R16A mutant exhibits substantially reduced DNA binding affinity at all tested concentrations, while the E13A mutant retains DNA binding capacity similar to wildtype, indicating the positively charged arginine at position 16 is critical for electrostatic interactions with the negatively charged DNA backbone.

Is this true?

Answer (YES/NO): NO